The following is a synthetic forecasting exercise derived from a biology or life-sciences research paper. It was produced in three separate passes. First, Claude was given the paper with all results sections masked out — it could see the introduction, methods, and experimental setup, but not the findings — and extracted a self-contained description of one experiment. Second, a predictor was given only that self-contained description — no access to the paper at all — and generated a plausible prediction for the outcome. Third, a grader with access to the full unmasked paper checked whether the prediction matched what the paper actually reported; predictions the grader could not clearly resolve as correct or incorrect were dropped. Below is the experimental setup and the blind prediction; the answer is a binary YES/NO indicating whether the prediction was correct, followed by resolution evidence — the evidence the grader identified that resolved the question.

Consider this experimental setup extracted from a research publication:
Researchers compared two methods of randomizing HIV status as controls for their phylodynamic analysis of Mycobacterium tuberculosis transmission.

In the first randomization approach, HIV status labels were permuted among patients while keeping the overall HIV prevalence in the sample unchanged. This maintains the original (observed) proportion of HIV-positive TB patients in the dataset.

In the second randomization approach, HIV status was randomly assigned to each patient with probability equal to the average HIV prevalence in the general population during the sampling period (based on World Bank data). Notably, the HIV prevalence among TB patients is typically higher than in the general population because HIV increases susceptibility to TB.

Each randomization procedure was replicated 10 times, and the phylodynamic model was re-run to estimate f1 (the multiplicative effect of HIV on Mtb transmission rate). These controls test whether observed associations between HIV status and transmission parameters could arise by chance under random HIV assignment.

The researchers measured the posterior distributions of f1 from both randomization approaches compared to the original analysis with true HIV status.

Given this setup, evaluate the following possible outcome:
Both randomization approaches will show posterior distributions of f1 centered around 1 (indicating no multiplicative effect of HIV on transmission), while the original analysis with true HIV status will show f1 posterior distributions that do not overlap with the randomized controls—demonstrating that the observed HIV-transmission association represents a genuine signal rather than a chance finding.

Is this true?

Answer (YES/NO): NO